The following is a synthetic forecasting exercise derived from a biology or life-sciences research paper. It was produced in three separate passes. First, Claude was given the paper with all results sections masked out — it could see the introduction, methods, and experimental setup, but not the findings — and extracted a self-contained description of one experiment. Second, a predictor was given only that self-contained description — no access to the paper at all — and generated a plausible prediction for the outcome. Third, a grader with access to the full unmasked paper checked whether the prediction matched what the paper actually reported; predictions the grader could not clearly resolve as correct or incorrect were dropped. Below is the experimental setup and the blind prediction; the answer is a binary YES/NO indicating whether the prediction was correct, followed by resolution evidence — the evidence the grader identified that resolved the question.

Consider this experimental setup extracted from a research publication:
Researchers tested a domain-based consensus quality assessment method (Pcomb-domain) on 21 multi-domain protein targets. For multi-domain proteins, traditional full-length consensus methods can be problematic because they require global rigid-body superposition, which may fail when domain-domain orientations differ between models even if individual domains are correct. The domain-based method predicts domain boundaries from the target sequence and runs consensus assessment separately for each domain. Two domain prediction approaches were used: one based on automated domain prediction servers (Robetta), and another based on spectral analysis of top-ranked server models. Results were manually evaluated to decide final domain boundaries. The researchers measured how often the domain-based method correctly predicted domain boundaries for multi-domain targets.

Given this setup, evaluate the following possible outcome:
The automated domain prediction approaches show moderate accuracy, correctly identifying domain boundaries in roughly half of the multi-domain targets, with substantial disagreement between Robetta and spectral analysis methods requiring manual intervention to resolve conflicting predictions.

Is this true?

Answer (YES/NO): NO